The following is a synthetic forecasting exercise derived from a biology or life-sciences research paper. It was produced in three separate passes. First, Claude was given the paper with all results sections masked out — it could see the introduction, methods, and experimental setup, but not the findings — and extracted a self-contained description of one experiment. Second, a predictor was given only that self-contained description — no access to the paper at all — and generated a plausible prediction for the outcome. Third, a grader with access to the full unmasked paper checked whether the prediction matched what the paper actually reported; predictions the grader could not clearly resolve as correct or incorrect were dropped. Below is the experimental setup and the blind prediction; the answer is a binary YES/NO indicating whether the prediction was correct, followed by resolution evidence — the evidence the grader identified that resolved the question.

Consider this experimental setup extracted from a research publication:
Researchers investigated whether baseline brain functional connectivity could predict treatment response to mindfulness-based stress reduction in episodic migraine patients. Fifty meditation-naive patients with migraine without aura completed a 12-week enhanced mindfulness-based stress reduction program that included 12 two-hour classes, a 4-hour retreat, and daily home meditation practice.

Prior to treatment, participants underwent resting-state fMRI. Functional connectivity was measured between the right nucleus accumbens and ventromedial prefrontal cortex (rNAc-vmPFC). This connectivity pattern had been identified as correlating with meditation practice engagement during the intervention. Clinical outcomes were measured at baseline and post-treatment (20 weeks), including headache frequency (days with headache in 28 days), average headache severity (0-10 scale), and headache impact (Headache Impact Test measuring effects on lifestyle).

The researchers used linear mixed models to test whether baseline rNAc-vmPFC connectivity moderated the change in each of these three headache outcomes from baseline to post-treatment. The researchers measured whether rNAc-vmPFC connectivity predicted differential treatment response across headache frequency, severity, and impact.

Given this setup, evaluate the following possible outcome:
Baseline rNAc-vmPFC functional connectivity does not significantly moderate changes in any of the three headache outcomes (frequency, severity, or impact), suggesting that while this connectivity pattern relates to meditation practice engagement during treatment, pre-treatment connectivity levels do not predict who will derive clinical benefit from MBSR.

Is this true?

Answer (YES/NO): NO